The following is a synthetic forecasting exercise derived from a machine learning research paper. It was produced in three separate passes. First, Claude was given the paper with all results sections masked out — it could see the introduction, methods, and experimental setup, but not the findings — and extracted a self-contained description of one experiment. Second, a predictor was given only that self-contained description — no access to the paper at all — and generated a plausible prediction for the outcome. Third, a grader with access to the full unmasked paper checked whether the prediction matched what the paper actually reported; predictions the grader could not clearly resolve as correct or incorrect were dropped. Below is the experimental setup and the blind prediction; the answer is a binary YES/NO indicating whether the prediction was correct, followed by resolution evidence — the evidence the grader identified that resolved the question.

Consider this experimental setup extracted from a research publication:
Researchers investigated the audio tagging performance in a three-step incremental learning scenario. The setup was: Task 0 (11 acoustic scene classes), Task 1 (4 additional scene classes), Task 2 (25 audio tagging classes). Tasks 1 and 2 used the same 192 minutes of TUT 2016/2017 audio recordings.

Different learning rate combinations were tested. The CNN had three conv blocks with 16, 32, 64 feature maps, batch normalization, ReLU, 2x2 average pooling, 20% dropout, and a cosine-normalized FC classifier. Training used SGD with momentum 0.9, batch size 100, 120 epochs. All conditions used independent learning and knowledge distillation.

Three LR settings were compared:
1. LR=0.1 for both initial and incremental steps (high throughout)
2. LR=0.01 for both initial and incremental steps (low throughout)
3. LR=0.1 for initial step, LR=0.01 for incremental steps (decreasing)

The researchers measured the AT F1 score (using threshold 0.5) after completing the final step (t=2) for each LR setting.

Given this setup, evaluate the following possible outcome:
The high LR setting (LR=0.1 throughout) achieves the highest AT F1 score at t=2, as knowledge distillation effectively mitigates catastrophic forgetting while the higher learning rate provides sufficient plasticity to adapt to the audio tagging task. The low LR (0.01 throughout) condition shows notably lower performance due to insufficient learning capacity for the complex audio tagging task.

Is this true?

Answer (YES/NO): NO